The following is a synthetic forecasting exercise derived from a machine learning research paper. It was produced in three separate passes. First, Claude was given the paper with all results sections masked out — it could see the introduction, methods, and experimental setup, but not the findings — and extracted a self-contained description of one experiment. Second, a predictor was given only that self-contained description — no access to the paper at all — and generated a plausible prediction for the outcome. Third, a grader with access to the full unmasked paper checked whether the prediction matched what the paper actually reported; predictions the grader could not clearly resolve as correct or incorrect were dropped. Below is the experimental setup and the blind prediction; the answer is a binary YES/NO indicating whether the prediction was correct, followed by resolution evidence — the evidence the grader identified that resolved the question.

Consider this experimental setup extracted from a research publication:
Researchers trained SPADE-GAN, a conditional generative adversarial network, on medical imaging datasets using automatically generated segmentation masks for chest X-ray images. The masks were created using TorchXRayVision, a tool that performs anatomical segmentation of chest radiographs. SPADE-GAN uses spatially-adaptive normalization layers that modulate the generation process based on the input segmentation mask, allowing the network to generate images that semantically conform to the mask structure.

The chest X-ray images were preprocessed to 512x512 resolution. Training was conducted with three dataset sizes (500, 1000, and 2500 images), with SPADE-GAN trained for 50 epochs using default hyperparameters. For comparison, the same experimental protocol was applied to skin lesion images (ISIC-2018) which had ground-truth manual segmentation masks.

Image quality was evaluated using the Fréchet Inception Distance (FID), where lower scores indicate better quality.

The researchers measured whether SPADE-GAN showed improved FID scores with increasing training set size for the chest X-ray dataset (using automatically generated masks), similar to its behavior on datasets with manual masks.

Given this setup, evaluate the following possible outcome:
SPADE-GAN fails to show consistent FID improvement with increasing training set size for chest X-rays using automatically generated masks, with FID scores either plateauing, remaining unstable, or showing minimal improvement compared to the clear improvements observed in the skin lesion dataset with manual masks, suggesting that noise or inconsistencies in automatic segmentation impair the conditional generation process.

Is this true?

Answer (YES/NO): NO